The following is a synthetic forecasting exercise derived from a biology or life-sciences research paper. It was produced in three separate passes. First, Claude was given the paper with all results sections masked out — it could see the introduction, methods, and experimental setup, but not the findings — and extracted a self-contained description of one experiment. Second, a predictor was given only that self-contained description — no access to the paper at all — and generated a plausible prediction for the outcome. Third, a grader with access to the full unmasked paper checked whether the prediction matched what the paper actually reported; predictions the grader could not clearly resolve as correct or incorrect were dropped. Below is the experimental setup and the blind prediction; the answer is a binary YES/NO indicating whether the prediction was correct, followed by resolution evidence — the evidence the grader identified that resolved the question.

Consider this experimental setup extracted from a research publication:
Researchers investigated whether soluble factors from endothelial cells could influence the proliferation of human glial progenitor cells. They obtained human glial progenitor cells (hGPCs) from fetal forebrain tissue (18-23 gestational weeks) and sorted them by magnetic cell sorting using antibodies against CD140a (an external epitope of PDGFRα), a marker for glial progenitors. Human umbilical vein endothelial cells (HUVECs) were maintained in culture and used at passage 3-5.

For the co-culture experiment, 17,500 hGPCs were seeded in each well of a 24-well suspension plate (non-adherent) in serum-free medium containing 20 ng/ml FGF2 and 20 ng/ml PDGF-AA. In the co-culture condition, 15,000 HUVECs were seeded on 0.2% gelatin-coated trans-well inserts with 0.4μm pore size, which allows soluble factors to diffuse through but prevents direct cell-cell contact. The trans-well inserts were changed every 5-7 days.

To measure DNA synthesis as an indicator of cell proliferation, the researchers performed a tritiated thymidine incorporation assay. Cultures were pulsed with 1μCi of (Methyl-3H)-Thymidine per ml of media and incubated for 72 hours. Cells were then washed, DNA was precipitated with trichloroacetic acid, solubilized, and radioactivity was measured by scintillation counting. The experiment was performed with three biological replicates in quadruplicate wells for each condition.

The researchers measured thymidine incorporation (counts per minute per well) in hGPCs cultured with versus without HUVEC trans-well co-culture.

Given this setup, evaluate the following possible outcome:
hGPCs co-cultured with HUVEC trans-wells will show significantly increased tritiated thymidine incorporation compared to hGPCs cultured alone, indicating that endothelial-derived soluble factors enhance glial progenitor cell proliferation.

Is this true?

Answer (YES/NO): YES